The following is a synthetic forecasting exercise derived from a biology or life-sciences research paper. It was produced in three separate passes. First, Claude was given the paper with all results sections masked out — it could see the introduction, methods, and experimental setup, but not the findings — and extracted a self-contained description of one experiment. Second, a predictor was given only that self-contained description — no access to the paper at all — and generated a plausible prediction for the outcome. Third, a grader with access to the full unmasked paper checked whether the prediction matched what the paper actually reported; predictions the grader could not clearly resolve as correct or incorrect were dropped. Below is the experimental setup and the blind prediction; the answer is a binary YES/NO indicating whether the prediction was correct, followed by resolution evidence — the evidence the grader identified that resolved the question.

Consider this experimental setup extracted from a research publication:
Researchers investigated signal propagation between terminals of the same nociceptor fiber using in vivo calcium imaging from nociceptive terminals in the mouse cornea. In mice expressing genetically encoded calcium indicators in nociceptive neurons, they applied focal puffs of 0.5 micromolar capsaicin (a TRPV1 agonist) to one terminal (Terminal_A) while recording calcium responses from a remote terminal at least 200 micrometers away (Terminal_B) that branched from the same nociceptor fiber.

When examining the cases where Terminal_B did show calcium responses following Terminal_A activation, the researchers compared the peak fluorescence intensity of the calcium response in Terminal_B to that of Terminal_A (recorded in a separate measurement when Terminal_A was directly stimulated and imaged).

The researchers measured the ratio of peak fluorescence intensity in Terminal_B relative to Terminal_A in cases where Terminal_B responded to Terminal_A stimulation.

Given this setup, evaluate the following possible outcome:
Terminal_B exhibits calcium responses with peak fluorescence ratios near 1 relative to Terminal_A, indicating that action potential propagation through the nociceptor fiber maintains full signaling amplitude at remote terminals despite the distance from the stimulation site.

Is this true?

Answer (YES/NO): NO